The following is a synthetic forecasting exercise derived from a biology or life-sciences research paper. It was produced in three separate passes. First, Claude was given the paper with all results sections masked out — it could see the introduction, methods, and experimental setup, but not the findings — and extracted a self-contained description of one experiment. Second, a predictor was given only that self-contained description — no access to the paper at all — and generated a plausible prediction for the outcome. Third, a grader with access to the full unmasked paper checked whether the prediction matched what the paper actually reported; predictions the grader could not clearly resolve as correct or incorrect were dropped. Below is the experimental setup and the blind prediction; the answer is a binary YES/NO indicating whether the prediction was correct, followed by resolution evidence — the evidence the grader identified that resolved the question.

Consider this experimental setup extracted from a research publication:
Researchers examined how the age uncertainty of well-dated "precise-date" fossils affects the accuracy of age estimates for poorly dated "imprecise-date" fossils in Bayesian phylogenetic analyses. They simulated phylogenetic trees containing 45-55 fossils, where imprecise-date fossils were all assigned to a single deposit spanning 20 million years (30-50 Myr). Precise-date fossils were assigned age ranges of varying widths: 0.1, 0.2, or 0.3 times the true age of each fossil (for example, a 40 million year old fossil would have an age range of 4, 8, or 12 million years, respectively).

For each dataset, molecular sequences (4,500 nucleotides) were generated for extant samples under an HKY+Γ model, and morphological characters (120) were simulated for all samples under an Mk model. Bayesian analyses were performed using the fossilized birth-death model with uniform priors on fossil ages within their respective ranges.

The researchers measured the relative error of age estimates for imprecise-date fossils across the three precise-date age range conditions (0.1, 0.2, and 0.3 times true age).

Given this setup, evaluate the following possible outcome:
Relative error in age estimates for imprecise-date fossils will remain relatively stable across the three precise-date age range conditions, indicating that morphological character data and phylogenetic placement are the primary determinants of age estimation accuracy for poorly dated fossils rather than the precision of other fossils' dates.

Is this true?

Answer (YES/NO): YES